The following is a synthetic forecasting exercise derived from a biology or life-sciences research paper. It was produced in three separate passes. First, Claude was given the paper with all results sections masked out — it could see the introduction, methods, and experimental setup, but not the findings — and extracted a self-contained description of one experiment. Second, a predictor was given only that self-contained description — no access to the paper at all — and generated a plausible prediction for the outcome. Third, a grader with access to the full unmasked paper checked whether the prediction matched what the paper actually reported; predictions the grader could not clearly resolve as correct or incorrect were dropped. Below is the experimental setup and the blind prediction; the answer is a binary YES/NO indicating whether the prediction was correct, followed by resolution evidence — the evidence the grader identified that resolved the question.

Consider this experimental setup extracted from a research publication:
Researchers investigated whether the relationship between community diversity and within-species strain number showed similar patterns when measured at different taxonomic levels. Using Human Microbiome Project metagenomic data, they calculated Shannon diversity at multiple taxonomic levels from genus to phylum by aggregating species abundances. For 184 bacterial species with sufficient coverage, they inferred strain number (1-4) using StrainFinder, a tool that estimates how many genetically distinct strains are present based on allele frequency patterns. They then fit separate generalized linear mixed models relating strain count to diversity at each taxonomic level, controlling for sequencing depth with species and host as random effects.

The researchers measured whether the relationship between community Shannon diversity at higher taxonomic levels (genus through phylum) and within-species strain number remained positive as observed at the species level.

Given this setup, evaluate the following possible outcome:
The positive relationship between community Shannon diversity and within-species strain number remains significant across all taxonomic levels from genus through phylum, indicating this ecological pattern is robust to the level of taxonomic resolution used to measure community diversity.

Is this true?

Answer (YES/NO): NO